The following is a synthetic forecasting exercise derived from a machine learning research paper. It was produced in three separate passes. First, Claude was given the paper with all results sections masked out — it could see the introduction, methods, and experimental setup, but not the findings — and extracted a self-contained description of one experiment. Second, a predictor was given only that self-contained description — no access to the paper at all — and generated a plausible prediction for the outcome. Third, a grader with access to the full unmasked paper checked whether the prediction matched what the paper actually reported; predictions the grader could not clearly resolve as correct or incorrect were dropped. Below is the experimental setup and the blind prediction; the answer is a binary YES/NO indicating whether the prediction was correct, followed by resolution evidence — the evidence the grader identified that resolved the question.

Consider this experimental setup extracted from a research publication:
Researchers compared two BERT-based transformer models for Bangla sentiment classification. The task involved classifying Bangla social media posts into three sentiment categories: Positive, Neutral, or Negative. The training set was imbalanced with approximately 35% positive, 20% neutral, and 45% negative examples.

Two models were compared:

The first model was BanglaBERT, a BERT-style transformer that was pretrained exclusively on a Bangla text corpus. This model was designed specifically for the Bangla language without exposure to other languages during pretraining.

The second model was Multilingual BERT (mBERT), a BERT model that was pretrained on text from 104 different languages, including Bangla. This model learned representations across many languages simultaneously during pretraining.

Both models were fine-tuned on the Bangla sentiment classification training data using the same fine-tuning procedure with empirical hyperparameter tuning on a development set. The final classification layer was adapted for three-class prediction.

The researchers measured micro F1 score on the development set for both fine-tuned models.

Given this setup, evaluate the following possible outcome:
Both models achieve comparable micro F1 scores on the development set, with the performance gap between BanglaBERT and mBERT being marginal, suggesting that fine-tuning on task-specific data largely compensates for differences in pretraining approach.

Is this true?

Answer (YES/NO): NO